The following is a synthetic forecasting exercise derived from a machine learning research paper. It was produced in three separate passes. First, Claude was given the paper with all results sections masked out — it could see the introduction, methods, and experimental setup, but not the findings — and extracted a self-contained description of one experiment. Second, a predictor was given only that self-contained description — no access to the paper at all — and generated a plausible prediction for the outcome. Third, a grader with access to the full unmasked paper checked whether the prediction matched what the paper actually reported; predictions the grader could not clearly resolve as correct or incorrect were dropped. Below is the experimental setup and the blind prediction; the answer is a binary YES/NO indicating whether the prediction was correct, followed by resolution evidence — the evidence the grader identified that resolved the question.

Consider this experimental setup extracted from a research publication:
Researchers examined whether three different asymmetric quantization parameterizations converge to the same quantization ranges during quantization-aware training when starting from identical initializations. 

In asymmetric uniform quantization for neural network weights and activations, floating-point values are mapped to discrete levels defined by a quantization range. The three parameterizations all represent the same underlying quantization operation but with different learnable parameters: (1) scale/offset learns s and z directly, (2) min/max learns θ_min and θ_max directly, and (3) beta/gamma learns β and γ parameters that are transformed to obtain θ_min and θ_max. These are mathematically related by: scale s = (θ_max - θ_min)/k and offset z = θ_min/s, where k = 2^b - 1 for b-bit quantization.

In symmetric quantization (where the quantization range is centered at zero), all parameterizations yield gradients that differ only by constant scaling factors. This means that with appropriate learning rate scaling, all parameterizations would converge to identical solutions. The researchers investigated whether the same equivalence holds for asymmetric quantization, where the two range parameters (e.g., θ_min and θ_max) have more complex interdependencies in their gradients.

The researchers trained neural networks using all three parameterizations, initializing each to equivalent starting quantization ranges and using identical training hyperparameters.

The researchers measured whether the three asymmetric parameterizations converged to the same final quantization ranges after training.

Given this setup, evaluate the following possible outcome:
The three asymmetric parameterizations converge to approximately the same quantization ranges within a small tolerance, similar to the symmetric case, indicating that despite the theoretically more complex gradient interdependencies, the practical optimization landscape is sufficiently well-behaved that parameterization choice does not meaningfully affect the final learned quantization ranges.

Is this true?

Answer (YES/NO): NO